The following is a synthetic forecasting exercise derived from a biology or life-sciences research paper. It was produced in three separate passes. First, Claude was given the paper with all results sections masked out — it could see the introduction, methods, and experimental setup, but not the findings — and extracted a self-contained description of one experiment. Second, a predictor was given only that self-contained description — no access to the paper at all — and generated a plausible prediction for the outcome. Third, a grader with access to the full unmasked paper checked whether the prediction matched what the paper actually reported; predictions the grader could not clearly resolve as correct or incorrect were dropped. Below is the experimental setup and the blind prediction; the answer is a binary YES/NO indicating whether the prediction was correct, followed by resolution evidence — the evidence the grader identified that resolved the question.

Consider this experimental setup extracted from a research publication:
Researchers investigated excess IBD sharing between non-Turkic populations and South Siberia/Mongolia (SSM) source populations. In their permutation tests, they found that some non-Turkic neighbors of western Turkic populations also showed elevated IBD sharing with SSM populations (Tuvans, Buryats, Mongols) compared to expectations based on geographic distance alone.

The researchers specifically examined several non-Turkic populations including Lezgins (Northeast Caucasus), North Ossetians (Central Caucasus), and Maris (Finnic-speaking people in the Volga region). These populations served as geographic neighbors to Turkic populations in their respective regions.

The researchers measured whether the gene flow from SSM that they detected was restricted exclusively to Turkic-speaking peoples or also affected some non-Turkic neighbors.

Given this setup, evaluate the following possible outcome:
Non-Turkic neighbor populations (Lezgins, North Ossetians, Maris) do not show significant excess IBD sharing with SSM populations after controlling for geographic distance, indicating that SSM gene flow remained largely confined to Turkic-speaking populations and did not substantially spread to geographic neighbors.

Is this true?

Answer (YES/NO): NO